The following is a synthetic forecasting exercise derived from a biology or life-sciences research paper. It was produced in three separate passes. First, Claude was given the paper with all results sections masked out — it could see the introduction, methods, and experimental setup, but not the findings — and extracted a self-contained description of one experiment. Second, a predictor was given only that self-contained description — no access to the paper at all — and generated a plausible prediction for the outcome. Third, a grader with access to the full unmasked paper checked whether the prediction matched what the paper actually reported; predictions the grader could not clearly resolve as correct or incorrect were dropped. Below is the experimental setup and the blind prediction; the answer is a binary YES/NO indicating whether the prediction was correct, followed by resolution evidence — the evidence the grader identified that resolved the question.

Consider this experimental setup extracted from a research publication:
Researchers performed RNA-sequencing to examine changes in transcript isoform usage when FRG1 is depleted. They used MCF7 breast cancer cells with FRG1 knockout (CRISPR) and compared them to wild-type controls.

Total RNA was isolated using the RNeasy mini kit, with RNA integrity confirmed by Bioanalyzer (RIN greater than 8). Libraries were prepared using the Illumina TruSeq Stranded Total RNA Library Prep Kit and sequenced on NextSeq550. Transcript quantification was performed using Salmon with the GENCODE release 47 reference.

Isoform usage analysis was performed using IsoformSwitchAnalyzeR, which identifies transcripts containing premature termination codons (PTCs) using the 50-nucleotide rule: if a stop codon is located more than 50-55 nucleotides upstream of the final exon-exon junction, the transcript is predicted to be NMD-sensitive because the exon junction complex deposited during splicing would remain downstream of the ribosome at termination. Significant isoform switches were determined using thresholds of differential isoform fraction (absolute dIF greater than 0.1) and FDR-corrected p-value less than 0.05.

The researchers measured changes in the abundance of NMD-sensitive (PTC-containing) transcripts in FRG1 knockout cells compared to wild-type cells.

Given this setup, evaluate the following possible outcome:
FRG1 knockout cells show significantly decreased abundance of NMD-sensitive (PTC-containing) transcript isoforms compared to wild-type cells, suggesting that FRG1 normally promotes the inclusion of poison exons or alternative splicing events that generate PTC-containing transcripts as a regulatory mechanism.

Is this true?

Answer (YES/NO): NO